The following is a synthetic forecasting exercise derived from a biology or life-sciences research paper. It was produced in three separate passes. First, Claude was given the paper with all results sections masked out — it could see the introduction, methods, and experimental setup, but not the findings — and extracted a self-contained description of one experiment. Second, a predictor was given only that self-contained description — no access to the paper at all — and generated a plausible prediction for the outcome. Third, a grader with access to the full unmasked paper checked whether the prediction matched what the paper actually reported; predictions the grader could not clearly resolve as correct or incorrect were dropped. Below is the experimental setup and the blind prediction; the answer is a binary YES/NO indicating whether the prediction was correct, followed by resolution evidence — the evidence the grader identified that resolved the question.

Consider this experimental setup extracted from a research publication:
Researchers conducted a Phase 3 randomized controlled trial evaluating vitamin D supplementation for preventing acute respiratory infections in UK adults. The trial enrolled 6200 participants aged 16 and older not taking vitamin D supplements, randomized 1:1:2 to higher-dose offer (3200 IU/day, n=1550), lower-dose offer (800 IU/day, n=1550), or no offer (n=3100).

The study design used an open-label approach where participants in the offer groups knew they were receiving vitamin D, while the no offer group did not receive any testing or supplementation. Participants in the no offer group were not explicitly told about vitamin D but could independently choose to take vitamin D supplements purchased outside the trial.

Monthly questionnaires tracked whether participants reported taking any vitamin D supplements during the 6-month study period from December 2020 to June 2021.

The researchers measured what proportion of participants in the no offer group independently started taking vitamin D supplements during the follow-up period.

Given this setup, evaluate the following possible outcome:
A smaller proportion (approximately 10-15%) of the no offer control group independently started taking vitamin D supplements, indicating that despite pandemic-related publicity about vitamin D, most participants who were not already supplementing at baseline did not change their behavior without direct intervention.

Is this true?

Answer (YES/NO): NO